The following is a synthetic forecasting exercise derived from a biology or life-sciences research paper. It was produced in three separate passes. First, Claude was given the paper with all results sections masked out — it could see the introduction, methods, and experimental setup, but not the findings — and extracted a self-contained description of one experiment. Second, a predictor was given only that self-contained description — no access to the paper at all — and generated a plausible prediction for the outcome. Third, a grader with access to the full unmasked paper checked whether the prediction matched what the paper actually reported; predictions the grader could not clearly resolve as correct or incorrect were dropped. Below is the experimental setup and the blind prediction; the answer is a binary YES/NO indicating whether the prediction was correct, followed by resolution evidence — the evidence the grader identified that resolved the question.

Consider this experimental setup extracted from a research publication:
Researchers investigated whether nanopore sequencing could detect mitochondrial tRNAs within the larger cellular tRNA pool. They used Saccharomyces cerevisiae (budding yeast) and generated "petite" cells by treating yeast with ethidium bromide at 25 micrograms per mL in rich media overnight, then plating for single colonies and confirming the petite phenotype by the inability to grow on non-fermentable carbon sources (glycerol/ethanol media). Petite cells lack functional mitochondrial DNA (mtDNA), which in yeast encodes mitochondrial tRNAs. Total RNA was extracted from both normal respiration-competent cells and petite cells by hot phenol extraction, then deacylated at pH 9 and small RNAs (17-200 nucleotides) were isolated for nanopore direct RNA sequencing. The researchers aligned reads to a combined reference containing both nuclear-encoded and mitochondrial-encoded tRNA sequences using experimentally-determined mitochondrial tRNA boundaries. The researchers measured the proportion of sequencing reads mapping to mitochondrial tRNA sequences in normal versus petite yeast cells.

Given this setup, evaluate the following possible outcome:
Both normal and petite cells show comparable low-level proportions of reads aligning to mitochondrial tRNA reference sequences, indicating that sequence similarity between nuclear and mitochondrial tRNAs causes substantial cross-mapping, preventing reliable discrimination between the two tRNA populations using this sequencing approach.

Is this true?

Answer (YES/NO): NO